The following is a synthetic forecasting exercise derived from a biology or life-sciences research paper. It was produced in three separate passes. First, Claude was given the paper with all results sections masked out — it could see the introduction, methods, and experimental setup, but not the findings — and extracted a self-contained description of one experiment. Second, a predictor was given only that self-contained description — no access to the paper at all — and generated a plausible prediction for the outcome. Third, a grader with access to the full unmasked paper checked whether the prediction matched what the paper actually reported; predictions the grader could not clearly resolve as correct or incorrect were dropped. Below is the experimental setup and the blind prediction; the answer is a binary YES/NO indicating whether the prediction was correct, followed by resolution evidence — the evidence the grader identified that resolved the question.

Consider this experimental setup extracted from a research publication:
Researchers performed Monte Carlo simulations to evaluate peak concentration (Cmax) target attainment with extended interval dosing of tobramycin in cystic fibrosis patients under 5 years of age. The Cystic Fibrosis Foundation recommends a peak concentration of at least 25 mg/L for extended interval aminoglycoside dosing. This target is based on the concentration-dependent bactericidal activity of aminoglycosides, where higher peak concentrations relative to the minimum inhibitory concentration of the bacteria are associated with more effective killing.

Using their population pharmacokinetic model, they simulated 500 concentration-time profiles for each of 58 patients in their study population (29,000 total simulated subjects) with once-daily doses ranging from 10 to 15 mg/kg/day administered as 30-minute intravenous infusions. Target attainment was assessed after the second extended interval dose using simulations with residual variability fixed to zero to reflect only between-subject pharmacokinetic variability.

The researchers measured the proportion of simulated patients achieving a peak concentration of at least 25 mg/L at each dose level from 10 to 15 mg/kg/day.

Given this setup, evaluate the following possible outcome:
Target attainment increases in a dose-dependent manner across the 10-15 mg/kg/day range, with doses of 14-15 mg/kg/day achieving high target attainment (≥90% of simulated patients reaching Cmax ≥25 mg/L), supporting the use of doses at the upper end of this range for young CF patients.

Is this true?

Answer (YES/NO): NO